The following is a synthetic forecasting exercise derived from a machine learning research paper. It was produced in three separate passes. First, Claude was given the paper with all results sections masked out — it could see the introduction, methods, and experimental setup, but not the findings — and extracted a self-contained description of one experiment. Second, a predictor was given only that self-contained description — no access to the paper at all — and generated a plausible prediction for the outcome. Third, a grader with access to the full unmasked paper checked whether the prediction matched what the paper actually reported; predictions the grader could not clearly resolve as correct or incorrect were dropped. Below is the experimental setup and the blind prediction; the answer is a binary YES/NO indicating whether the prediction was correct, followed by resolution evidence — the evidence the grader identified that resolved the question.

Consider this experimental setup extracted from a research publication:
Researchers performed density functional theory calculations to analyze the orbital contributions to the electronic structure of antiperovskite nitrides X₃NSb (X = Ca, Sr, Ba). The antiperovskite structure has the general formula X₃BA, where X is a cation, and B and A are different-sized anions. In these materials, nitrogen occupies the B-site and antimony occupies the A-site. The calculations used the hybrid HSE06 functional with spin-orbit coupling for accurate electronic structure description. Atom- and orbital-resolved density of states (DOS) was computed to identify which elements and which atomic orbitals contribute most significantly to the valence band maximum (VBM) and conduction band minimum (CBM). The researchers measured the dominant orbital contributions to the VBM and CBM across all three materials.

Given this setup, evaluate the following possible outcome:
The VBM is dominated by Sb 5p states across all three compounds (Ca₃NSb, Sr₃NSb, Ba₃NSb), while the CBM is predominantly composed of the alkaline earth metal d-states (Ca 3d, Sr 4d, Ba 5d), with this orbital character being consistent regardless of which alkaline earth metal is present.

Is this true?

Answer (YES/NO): NO